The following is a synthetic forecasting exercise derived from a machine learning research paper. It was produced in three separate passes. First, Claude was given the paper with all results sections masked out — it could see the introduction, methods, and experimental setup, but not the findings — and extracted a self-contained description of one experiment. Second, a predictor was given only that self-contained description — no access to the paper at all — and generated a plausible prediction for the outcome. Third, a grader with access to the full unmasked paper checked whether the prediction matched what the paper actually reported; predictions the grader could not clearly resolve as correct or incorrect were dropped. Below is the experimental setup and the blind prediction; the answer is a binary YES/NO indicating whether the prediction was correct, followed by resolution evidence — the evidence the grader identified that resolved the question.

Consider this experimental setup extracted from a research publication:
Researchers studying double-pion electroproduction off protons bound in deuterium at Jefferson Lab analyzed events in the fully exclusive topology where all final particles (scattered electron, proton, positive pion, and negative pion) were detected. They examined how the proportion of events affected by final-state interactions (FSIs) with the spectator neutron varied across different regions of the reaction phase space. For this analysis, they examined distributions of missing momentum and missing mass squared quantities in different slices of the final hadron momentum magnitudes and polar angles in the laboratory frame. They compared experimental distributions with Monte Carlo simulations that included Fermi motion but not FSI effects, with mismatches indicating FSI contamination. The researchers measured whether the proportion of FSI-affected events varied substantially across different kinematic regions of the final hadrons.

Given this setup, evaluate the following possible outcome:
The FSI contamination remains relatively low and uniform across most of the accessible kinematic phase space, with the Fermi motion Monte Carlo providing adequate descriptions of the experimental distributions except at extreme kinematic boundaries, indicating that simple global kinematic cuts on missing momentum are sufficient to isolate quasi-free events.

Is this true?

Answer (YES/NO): NO